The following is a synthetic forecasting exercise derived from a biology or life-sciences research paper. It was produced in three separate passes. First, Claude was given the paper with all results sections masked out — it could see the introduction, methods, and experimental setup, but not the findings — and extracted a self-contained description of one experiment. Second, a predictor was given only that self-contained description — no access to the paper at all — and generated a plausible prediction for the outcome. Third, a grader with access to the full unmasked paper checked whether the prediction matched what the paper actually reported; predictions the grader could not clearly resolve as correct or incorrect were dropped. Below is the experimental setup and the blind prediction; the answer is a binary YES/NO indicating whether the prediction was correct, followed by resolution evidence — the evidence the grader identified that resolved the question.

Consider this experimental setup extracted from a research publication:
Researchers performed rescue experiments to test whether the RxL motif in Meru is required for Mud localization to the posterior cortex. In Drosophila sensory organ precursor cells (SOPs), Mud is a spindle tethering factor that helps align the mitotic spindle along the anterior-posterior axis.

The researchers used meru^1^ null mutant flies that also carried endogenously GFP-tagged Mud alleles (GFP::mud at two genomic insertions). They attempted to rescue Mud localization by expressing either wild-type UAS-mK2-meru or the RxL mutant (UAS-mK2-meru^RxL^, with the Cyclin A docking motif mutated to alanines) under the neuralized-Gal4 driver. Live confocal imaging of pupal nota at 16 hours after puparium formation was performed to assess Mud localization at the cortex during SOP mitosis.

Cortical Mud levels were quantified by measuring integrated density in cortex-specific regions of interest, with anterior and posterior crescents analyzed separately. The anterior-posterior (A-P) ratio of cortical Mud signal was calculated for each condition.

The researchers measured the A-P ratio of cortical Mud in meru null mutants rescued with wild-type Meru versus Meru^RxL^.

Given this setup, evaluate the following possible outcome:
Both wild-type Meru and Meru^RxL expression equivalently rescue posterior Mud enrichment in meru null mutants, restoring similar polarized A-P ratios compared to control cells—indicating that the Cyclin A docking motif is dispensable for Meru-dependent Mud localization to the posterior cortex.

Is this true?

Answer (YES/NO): NO